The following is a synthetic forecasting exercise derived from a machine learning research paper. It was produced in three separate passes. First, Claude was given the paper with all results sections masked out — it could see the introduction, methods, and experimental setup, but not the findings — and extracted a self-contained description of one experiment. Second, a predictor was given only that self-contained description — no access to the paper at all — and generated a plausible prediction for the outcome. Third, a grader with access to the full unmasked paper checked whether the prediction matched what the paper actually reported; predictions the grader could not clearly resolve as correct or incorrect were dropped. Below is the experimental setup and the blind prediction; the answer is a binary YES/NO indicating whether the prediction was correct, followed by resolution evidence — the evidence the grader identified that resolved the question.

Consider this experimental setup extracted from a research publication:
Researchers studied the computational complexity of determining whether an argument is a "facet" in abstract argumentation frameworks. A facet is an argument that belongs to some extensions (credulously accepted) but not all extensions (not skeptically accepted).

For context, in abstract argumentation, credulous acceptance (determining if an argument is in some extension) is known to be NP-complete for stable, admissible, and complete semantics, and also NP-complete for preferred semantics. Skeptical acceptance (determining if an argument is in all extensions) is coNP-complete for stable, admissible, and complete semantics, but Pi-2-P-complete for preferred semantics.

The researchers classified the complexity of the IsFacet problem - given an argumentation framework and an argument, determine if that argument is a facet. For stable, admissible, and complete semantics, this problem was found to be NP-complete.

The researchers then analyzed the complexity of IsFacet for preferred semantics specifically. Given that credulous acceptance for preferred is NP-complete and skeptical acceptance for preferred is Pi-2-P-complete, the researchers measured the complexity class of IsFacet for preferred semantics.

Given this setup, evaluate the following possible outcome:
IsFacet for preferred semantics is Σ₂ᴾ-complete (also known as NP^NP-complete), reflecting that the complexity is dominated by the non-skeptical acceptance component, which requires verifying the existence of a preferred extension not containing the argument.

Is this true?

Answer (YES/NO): YES